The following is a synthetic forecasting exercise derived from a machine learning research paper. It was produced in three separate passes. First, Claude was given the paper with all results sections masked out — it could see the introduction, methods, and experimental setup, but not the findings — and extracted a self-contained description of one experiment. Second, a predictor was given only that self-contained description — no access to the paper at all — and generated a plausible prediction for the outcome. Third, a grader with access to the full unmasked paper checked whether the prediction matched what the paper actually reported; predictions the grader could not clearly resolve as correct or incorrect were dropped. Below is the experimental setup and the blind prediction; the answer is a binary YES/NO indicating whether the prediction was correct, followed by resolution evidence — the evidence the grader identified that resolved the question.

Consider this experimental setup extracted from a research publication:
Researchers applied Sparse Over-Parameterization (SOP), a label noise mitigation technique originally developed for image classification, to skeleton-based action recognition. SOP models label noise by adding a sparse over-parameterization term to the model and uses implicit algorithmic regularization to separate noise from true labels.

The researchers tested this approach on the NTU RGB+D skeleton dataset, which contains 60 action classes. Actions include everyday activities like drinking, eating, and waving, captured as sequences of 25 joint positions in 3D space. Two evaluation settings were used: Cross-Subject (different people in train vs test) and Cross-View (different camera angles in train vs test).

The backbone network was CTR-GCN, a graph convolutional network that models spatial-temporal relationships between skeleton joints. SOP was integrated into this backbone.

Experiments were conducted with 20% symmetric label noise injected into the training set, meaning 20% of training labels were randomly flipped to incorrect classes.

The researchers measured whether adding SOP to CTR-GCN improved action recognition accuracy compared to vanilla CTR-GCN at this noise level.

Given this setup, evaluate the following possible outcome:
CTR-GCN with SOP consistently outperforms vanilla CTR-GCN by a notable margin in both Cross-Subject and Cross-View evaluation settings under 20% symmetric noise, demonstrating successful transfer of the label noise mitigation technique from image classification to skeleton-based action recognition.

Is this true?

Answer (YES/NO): NO